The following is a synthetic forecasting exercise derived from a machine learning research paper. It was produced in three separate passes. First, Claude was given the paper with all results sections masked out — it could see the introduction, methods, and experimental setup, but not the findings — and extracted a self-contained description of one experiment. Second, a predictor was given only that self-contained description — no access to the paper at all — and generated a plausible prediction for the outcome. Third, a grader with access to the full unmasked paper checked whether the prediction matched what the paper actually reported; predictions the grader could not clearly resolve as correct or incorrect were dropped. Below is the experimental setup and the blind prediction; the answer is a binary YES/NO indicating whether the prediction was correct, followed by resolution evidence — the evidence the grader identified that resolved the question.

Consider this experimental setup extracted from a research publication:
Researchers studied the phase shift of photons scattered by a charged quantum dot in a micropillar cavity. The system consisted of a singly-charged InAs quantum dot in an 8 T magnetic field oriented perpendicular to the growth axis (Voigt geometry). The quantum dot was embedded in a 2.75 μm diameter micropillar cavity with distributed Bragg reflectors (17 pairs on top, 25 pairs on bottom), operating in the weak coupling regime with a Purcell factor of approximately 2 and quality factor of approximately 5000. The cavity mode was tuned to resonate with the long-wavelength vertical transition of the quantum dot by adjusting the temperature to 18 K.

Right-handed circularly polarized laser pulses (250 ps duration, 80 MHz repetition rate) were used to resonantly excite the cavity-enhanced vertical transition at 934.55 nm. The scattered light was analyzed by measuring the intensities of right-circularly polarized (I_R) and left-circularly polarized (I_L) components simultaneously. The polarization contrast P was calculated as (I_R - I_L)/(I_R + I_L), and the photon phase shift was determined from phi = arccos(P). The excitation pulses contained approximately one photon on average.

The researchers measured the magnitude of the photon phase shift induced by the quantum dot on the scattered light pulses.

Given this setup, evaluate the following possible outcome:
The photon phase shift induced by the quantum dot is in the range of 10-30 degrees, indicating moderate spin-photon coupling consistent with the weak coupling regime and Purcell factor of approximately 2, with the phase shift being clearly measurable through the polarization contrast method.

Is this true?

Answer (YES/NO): NO